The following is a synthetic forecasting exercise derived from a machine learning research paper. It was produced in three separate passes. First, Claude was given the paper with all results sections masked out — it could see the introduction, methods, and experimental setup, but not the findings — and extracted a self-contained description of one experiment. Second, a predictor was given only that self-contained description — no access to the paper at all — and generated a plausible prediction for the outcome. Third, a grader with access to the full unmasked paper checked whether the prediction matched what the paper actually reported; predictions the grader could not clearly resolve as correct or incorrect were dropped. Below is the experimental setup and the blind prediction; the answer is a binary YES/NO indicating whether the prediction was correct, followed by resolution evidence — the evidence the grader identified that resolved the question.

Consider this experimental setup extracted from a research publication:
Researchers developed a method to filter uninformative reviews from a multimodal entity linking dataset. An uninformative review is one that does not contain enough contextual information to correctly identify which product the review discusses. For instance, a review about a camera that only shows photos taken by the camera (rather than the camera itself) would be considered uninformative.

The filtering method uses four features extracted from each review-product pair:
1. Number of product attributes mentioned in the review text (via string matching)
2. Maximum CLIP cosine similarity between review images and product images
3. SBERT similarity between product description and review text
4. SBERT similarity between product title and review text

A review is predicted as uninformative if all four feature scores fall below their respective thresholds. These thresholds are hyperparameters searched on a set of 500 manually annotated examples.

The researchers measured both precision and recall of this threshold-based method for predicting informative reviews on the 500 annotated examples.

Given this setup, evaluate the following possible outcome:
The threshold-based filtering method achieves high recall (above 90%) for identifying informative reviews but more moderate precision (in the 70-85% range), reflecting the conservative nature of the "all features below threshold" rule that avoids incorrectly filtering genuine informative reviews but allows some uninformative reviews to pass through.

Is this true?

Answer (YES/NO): NO